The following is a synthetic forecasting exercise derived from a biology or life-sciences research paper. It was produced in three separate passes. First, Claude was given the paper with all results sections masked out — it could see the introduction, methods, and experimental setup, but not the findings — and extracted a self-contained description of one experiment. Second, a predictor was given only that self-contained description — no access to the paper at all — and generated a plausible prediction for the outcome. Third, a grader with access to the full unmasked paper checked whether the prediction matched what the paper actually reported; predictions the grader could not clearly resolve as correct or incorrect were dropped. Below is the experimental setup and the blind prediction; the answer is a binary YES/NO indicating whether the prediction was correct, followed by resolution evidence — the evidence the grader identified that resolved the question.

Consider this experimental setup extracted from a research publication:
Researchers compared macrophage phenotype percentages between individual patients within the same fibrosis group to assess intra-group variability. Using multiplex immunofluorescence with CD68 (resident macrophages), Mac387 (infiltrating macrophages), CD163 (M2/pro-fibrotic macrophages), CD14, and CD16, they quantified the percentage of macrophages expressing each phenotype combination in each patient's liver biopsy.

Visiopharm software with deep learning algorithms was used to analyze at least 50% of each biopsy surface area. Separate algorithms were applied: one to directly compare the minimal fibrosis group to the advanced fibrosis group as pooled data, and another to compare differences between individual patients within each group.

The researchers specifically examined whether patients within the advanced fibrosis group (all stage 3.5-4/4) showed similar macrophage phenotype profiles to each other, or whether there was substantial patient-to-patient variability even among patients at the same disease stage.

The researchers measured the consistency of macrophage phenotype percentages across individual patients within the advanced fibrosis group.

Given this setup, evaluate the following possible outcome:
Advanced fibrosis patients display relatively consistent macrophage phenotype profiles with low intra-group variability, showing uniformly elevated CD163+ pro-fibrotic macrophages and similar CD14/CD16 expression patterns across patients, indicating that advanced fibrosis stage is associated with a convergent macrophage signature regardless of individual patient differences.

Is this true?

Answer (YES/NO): NO